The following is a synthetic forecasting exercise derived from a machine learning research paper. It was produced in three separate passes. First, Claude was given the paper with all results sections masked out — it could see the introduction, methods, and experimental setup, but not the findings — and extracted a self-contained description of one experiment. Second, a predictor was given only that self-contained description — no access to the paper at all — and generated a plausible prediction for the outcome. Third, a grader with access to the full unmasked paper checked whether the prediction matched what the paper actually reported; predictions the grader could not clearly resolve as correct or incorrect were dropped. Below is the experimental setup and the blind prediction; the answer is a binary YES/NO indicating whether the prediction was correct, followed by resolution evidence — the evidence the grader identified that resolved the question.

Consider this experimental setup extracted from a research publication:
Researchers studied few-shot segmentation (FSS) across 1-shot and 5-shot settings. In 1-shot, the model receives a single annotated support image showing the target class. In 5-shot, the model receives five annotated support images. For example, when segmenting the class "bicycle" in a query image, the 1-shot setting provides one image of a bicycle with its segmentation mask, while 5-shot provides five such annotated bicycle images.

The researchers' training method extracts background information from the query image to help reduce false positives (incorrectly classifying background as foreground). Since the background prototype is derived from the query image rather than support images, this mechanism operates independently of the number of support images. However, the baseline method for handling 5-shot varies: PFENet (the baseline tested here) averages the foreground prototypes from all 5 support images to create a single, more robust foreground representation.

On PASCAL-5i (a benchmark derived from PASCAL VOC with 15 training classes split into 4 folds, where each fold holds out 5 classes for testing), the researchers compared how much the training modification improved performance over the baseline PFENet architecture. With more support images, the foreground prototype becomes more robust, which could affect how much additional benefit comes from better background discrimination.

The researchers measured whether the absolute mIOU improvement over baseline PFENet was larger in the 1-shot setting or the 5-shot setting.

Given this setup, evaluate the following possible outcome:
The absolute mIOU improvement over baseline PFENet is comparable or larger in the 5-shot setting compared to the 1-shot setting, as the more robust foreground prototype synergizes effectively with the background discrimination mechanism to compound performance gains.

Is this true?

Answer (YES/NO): YES